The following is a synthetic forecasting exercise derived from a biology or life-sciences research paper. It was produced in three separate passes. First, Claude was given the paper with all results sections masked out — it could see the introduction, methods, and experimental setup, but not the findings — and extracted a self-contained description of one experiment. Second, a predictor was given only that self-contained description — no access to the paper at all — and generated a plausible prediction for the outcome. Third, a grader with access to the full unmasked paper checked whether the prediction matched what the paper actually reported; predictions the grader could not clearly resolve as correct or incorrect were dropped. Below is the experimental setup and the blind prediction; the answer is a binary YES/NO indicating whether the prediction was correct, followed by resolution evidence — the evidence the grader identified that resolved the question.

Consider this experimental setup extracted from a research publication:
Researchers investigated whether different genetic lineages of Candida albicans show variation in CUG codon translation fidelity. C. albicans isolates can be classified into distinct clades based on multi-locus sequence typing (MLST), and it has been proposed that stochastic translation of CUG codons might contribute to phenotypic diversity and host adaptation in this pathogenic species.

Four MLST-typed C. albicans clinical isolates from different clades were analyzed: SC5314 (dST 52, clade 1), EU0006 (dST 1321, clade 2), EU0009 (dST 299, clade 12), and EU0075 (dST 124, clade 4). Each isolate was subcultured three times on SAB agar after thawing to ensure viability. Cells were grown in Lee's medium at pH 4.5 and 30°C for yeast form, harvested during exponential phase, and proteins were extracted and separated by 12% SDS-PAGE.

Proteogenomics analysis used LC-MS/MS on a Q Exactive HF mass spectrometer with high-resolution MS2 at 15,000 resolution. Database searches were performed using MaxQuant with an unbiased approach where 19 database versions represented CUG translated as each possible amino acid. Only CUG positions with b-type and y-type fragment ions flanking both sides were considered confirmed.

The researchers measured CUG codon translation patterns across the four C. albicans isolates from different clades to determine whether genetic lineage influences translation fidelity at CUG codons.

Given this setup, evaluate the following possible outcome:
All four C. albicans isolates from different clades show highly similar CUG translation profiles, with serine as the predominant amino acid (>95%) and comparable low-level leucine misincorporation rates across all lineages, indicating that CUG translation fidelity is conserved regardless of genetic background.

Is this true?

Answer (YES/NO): YES